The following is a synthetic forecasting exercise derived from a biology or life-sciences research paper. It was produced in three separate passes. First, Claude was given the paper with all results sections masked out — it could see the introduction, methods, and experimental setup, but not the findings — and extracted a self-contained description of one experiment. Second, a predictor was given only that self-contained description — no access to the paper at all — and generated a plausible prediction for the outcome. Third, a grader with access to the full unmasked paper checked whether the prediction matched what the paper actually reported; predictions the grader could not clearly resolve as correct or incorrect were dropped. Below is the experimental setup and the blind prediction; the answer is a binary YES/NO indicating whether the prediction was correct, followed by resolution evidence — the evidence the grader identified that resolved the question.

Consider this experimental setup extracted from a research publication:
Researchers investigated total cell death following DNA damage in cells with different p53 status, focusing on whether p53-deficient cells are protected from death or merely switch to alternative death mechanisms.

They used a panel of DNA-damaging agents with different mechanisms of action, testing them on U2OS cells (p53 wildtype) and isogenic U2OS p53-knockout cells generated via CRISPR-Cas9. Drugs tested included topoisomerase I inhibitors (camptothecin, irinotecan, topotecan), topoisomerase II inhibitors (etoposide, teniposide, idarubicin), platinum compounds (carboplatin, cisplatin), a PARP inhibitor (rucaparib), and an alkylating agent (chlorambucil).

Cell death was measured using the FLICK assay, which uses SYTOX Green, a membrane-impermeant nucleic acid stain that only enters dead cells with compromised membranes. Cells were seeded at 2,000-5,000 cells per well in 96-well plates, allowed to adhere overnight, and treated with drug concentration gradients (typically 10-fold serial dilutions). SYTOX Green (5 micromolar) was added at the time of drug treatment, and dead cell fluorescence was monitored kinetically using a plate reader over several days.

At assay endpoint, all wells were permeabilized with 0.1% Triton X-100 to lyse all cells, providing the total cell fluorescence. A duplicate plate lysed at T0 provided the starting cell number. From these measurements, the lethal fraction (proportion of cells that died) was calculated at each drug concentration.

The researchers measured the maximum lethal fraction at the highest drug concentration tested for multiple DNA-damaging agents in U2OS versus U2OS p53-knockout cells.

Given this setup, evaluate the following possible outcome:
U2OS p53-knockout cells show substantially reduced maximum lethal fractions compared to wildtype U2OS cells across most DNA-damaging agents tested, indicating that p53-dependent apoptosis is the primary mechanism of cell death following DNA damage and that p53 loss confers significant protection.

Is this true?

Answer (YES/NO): NO